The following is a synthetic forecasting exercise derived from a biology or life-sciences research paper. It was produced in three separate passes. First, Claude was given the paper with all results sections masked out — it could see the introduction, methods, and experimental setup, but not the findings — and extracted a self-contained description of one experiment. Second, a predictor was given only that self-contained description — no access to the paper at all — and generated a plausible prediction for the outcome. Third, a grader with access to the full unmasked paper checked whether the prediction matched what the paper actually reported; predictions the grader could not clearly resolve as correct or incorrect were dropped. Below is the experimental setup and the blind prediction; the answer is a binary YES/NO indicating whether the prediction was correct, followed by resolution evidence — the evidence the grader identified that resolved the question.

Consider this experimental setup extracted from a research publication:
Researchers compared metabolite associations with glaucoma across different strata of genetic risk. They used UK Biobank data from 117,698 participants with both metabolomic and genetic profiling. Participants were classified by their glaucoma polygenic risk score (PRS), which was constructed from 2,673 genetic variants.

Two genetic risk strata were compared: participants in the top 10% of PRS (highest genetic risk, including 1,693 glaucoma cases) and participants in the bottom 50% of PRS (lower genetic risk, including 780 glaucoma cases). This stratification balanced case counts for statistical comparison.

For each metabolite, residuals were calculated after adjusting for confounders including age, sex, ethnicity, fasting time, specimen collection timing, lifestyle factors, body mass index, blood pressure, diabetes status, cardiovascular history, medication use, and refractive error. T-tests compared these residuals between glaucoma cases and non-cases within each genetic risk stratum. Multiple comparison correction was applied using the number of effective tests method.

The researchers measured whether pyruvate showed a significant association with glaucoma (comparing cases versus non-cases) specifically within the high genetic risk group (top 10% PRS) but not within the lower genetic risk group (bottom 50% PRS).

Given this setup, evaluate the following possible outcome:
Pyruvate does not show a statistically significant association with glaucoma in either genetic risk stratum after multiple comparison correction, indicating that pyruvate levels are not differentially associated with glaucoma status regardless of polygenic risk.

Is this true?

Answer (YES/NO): NO